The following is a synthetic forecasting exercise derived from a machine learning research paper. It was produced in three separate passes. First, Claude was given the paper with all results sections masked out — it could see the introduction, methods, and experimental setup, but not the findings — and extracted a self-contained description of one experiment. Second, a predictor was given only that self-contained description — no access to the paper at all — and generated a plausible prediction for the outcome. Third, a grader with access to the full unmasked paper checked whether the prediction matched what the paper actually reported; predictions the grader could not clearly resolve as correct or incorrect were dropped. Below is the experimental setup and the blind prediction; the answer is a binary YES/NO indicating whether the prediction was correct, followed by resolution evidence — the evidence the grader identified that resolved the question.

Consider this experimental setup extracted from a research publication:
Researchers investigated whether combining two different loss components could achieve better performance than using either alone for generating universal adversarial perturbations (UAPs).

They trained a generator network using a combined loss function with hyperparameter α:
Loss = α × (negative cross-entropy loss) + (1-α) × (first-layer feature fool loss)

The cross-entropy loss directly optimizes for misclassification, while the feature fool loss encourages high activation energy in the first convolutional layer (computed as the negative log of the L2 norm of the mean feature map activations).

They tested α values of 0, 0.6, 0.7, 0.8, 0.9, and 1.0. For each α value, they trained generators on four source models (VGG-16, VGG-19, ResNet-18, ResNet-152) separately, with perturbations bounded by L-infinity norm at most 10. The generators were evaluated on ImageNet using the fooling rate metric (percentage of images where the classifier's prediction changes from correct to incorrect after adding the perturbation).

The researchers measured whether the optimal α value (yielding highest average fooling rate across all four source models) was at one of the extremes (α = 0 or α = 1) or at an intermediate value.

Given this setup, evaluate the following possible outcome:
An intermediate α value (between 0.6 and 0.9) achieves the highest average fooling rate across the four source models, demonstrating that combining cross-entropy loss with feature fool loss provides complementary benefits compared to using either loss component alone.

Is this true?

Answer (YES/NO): YES